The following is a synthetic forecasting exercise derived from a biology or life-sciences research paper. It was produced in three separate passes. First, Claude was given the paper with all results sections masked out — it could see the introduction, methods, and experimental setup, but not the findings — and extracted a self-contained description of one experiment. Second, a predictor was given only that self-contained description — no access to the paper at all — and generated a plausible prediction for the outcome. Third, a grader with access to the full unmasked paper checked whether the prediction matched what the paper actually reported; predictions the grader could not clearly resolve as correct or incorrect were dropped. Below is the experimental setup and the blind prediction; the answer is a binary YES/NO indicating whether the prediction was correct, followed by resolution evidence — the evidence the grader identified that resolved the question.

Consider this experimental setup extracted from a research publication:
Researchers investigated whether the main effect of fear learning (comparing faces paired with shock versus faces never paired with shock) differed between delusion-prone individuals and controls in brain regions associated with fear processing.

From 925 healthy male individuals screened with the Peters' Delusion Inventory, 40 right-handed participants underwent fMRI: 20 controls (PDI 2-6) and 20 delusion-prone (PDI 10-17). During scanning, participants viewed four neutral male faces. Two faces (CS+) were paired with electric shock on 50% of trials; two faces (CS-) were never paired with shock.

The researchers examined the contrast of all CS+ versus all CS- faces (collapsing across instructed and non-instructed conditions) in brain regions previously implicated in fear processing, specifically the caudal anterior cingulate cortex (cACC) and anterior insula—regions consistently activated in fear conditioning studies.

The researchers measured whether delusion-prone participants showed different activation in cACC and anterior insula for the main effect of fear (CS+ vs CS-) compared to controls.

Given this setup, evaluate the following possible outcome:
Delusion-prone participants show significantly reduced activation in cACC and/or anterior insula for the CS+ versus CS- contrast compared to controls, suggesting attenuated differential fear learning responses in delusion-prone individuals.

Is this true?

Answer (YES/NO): NO